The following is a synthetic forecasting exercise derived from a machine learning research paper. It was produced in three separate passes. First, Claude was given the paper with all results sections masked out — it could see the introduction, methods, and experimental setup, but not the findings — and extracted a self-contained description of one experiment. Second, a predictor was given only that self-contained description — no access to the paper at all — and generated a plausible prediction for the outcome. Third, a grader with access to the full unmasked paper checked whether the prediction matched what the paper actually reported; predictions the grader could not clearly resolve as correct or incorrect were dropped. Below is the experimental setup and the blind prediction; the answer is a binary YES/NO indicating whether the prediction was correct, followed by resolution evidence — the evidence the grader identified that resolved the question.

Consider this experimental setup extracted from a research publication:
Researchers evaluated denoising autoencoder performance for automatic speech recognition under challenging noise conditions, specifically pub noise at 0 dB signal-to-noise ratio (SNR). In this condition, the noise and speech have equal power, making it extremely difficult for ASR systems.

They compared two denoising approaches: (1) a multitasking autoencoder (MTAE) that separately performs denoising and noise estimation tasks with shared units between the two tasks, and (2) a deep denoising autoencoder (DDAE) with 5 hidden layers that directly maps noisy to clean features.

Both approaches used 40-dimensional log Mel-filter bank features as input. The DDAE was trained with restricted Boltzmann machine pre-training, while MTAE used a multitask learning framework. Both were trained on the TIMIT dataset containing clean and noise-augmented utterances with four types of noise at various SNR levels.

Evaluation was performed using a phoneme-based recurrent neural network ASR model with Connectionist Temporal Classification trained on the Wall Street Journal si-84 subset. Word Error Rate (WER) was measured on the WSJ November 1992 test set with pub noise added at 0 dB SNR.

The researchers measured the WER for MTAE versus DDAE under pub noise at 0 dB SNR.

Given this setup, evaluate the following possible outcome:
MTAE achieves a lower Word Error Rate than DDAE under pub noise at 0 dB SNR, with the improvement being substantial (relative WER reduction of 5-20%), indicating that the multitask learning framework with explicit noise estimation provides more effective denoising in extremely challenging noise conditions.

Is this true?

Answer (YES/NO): YES